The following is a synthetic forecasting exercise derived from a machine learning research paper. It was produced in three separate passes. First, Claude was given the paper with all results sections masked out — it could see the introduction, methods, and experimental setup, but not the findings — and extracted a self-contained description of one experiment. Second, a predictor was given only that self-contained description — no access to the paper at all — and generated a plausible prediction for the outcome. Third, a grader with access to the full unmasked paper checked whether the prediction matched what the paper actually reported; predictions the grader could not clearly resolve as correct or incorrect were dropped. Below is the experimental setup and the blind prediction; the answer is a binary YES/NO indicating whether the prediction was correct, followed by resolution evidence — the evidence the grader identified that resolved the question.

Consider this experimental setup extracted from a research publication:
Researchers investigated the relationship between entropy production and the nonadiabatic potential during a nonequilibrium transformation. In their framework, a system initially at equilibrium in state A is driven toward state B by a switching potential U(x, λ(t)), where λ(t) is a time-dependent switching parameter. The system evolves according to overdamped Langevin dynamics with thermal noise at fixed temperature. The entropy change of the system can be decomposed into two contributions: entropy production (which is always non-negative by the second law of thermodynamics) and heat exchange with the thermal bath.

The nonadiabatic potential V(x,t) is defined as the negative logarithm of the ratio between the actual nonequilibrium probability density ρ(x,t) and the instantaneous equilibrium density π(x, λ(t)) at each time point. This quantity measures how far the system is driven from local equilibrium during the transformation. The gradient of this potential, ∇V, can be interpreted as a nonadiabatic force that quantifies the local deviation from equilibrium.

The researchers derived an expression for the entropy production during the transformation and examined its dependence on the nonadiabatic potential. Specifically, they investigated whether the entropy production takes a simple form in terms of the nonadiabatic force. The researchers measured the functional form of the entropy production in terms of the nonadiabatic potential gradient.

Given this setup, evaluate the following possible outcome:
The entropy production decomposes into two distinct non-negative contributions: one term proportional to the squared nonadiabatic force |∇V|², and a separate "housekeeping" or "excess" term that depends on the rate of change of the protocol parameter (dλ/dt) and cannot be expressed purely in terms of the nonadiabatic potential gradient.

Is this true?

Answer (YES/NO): NO